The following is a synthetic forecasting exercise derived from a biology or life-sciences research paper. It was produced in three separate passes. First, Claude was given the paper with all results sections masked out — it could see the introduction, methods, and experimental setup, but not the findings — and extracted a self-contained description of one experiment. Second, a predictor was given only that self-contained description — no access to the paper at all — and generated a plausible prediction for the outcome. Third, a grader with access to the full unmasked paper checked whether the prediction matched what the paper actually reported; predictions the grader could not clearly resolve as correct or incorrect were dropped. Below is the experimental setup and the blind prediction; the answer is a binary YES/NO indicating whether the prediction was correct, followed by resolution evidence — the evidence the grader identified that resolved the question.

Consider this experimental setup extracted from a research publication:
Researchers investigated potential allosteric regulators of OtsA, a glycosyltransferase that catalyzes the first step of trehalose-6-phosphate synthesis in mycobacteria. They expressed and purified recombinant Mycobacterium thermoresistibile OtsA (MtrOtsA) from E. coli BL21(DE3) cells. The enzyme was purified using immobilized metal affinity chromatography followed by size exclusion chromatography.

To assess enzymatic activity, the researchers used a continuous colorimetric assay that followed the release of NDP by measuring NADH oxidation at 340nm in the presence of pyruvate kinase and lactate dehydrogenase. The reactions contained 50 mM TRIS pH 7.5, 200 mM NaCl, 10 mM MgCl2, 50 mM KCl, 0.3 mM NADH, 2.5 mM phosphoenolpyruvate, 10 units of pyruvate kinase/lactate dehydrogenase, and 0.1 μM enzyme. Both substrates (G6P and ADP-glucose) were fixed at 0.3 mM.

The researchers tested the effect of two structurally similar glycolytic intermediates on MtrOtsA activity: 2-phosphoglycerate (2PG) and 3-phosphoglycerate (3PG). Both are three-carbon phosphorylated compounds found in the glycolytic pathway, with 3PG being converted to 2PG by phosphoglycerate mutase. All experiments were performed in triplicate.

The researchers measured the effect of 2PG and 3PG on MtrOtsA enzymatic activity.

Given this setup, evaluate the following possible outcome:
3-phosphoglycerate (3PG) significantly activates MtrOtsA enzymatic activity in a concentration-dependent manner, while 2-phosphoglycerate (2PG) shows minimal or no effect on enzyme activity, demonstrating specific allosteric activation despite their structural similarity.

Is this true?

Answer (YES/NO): NO